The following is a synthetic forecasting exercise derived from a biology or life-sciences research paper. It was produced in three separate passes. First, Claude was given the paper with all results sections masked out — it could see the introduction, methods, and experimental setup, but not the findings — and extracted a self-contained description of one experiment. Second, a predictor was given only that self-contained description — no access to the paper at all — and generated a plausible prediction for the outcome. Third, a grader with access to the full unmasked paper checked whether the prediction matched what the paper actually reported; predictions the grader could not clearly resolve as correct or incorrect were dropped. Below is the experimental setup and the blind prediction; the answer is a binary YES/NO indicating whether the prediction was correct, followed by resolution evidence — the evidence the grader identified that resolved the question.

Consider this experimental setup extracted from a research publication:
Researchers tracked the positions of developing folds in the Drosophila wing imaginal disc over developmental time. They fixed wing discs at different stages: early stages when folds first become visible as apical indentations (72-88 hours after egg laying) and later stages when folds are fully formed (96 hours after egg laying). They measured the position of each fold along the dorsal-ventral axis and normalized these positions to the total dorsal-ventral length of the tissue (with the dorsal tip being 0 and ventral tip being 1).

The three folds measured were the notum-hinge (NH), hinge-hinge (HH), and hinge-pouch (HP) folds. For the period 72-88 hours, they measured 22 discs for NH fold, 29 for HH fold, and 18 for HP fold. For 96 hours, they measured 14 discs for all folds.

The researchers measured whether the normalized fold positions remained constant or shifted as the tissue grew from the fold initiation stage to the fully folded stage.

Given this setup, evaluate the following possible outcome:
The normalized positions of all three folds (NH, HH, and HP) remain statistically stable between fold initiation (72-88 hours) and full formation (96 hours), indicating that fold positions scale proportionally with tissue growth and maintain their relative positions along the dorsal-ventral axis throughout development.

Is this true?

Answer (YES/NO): NO